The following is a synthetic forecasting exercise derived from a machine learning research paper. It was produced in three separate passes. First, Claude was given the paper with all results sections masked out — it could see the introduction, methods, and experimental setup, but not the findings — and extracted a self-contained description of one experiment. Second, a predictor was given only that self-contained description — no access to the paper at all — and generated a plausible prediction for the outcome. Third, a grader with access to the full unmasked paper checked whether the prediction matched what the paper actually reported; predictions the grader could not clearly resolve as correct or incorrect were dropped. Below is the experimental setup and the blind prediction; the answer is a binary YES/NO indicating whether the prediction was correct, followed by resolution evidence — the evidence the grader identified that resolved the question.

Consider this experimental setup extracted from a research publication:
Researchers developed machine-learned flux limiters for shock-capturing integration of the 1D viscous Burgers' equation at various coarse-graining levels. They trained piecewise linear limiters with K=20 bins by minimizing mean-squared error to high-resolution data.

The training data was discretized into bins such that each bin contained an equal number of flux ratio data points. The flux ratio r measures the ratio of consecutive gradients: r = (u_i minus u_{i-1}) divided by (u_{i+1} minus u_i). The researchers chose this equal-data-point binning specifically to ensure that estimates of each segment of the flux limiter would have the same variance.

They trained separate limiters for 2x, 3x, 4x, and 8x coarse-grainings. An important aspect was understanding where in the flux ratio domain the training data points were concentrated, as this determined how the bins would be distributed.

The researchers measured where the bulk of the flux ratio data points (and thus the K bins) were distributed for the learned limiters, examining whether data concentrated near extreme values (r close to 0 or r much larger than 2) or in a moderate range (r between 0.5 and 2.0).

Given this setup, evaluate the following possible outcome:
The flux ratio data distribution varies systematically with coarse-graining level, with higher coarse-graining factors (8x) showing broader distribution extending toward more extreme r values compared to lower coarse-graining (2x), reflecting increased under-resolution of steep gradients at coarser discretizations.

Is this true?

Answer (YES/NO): YES